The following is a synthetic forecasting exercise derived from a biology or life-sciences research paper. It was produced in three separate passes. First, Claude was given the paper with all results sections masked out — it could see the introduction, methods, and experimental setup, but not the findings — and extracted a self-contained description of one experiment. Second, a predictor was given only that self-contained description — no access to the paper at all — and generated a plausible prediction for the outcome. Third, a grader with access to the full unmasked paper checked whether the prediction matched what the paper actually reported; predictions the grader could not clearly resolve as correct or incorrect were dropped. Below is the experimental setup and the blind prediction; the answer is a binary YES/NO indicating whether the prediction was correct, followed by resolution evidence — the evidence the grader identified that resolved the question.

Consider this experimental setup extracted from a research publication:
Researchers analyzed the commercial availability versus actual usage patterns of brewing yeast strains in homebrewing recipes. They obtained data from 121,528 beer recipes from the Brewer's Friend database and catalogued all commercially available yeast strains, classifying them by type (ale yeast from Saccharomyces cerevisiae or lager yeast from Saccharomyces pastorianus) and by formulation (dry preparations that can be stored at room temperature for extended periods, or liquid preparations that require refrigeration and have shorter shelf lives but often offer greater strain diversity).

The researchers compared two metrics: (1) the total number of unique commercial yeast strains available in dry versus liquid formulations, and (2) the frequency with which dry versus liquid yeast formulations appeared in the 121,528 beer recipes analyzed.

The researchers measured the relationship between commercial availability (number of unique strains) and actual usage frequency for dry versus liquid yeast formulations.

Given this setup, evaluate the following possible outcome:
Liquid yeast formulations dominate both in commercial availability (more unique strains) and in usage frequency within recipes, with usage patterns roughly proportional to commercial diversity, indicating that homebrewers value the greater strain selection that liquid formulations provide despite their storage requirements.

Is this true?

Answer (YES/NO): NO